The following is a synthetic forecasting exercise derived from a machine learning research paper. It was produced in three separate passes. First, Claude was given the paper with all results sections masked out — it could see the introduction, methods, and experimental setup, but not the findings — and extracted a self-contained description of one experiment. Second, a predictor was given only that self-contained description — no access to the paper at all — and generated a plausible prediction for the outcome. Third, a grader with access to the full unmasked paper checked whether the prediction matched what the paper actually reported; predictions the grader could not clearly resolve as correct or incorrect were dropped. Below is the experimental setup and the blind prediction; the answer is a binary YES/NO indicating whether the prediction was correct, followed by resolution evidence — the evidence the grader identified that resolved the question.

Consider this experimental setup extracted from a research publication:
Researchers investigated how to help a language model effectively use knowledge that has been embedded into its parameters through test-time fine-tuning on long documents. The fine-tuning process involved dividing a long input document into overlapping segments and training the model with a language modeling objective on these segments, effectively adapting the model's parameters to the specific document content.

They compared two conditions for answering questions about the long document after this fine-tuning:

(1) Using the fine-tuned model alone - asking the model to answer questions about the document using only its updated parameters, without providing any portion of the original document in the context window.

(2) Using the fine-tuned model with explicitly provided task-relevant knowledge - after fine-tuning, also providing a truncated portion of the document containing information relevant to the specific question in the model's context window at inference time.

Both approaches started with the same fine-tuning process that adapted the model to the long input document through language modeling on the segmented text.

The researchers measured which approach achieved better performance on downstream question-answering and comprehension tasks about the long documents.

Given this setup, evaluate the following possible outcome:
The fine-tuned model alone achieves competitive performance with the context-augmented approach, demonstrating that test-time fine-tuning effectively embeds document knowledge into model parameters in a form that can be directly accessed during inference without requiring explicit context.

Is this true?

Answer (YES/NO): NO